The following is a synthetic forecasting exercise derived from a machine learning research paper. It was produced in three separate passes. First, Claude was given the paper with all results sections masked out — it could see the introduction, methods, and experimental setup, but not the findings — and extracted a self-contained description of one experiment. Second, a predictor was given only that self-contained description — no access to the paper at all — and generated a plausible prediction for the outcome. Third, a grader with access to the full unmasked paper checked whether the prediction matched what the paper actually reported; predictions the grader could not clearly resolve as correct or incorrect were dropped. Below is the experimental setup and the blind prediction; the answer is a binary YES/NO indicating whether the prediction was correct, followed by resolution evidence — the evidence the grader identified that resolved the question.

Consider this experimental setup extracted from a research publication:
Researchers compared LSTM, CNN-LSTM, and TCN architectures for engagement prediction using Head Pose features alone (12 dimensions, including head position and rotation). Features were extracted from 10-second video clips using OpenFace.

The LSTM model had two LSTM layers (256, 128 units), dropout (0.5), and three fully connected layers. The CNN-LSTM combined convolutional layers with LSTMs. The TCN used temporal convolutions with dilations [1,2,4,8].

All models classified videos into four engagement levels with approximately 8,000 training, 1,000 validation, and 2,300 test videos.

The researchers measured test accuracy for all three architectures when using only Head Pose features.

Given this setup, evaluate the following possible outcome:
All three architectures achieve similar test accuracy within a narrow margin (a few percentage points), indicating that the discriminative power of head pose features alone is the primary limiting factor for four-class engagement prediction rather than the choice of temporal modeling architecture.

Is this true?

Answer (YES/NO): YES